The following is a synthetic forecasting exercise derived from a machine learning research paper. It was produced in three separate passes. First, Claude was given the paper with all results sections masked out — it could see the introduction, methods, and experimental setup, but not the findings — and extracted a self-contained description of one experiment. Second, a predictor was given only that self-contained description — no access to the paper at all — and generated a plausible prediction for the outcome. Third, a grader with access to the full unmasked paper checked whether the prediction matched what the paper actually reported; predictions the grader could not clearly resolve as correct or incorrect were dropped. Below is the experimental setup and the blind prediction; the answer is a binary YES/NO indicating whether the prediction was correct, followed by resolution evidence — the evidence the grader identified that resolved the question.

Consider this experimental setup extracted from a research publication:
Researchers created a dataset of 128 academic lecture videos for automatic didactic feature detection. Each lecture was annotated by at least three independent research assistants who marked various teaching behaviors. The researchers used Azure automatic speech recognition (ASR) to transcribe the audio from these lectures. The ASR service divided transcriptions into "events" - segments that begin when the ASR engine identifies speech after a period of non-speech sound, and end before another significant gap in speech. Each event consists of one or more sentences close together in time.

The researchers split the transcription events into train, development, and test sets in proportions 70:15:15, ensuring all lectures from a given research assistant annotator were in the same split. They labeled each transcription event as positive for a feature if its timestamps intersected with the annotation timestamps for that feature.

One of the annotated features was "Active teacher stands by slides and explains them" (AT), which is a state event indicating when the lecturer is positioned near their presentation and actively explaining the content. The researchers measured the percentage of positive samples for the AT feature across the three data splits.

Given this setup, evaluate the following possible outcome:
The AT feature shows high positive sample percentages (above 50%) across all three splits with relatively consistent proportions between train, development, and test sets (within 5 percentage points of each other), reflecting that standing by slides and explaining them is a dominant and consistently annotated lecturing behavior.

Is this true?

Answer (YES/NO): NO